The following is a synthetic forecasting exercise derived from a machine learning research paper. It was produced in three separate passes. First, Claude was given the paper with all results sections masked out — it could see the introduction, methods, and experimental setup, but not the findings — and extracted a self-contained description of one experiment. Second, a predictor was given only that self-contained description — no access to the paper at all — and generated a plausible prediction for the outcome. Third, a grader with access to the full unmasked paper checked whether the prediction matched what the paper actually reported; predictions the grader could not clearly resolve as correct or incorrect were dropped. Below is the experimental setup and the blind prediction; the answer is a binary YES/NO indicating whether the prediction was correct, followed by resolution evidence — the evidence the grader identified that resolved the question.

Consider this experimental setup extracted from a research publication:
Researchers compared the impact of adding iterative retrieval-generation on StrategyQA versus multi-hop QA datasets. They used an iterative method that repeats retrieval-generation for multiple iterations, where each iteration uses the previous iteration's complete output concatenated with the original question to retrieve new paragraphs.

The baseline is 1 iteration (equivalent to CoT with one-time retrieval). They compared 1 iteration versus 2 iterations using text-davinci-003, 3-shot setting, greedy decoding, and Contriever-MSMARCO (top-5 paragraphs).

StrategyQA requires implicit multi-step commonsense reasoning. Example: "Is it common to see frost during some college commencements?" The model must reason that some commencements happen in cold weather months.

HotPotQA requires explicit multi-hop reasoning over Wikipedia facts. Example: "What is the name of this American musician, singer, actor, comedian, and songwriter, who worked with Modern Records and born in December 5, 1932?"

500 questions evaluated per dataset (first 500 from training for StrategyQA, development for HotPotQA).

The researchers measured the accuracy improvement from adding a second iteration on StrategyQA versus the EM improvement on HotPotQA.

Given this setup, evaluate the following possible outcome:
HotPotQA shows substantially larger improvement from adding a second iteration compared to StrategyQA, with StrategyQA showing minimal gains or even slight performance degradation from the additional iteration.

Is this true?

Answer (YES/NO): YES